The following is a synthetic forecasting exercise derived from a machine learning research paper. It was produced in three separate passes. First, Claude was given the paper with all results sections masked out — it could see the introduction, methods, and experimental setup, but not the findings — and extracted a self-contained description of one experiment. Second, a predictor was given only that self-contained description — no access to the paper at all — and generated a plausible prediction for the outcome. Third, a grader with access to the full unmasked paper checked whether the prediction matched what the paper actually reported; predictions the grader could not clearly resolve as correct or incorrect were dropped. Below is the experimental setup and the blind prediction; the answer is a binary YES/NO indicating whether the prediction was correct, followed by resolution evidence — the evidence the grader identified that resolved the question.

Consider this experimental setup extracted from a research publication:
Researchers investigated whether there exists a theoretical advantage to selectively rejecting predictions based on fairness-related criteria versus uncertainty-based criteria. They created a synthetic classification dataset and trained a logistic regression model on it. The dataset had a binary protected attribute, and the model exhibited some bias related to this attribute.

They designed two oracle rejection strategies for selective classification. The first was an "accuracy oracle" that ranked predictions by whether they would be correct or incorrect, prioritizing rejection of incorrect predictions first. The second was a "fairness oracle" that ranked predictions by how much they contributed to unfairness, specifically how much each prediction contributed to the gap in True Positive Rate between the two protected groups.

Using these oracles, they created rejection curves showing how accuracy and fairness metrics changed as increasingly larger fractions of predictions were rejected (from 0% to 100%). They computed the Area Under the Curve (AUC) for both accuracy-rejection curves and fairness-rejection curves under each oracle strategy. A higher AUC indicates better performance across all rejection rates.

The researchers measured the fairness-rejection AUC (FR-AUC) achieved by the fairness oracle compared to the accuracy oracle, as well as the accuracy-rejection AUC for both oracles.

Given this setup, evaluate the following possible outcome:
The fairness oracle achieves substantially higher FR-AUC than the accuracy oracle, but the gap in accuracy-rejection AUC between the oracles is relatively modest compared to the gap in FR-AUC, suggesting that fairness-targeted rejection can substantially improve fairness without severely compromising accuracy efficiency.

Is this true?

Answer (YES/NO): YES